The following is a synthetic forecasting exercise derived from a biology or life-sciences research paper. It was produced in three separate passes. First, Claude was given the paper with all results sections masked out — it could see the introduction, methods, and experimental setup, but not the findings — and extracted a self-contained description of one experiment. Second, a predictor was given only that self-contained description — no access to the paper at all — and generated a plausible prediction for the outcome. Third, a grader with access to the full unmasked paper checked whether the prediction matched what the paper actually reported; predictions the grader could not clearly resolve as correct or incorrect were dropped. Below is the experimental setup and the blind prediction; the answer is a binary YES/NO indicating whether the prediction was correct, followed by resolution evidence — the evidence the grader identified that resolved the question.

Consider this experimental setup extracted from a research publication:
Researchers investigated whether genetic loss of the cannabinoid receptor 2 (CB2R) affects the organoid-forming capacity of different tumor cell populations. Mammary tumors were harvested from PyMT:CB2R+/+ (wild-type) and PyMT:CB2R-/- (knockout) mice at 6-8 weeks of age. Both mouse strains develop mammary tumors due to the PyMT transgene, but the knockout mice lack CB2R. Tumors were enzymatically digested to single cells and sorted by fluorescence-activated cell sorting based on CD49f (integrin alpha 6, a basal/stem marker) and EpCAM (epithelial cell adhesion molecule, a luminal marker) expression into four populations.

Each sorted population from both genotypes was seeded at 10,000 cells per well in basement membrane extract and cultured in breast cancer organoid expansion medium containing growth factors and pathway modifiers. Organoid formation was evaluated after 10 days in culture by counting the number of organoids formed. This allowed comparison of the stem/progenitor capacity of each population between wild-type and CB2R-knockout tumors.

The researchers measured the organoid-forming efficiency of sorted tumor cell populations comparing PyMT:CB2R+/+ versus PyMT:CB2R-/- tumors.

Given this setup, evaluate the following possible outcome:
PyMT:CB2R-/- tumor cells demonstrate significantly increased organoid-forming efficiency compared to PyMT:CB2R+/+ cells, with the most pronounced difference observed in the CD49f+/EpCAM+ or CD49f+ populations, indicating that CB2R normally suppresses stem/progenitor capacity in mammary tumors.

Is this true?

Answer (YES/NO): NO